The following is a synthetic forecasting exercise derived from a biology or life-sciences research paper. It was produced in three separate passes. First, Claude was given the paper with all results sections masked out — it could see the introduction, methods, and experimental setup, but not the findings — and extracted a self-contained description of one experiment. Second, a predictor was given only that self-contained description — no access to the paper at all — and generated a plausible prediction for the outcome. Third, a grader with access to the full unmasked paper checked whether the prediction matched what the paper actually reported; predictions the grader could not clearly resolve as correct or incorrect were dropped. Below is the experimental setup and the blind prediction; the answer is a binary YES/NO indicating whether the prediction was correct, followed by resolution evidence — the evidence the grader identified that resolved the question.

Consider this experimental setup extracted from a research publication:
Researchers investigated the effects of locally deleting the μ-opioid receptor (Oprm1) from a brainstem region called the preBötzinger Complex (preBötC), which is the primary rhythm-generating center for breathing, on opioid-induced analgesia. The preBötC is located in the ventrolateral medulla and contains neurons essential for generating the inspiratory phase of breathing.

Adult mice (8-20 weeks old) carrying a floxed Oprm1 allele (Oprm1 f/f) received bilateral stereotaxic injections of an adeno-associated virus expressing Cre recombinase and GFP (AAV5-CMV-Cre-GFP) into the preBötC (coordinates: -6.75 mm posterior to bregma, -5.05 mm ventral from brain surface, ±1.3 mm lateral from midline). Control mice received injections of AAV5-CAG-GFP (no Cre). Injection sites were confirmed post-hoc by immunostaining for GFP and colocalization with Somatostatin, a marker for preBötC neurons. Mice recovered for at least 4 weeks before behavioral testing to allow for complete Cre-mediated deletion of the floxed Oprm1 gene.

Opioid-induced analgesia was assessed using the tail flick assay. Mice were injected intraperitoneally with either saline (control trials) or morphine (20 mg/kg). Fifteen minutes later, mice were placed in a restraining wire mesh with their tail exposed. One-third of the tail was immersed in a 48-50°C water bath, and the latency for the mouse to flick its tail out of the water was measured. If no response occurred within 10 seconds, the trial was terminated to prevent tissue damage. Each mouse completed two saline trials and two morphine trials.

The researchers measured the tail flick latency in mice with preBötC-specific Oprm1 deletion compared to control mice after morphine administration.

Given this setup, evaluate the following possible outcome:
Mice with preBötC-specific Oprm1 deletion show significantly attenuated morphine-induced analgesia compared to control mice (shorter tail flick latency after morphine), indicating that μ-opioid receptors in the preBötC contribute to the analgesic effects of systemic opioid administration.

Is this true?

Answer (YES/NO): NO